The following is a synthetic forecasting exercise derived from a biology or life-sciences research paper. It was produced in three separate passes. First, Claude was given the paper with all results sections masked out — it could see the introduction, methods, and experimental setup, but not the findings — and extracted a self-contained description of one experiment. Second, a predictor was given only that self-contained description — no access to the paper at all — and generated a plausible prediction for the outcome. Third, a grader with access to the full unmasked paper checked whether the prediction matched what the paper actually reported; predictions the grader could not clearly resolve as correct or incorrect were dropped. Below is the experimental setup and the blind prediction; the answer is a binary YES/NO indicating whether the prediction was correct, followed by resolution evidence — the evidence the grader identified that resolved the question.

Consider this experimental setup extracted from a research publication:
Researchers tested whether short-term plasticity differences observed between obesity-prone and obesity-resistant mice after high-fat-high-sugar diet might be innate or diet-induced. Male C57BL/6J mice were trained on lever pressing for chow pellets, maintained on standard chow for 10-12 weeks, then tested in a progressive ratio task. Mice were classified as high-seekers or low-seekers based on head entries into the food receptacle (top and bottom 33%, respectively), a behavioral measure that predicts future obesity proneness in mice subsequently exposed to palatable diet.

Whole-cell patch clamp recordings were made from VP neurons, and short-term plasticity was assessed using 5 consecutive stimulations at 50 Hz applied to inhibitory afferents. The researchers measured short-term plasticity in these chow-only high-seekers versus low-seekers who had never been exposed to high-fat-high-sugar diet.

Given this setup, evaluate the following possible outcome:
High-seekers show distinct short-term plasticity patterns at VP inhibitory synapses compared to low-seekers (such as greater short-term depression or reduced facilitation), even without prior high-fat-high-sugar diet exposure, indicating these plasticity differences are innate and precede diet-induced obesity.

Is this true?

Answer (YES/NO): NO